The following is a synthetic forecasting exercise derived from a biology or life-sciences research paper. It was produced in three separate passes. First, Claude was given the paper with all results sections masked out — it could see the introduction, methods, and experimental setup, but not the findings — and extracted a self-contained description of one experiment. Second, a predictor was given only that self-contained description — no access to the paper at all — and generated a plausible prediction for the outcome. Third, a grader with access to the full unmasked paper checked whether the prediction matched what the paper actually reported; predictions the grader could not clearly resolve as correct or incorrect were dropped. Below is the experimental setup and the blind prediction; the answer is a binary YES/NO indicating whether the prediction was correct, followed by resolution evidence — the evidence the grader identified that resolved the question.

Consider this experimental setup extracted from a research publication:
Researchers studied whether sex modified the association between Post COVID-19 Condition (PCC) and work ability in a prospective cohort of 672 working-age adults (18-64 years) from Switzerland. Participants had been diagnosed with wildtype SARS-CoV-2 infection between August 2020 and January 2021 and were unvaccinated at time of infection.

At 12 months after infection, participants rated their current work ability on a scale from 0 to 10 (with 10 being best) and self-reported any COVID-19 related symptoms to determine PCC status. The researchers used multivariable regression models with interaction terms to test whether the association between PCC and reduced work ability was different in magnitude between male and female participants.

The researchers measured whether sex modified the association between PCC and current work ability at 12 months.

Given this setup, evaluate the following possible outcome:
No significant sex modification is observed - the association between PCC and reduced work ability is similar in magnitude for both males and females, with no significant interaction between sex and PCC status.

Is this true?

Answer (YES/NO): YES